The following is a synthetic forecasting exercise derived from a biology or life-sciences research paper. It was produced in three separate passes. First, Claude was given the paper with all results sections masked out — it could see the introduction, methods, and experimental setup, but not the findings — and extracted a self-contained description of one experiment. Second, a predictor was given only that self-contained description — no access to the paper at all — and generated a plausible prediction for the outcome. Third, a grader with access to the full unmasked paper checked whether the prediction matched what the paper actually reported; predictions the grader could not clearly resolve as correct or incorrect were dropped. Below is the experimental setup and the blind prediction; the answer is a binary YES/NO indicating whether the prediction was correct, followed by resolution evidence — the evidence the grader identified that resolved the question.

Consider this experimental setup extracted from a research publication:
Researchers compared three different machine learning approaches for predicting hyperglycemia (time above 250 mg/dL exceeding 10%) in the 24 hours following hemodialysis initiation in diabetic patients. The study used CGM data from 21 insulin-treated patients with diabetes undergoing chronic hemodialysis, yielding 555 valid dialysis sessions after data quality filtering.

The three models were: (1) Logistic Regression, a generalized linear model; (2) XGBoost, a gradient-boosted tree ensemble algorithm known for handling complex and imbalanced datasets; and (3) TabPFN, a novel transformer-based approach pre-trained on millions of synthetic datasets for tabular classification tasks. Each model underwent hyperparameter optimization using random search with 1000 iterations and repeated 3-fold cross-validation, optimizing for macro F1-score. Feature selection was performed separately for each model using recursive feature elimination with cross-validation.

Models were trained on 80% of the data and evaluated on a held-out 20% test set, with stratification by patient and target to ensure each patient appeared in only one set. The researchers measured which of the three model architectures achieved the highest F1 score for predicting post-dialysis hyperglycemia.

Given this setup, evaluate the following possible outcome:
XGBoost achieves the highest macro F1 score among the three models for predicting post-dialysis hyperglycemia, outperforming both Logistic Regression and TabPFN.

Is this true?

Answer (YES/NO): NO